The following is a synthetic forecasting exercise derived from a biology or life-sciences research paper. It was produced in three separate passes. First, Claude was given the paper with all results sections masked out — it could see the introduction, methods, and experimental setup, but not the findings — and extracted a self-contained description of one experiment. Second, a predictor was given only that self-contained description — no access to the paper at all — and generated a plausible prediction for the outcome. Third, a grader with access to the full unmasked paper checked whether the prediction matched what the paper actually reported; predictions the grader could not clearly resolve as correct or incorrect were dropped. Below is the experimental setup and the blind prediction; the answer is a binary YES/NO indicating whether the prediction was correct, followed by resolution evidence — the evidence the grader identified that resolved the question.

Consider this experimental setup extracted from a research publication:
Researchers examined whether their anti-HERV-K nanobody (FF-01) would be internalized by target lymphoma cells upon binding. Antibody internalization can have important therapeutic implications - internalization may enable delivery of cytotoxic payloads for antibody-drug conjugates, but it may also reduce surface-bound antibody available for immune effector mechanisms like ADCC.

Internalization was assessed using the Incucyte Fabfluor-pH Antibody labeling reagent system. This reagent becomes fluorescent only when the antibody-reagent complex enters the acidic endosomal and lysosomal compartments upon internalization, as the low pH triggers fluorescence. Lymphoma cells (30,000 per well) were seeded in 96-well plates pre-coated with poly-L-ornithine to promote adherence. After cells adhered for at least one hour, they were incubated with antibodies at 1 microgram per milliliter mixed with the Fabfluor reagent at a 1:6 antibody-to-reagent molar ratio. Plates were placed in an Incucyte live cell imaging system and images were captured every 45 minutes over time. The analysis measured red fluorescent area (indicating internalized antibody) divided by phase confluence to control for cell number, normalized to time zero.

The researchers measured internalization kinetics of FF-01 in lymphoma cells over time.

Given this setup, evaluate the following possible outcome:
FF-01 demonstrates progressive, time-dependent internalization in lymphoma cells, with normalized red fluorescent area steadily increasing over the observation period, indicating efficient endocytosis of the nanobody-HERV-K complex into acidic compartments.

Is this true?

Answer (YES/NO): YES